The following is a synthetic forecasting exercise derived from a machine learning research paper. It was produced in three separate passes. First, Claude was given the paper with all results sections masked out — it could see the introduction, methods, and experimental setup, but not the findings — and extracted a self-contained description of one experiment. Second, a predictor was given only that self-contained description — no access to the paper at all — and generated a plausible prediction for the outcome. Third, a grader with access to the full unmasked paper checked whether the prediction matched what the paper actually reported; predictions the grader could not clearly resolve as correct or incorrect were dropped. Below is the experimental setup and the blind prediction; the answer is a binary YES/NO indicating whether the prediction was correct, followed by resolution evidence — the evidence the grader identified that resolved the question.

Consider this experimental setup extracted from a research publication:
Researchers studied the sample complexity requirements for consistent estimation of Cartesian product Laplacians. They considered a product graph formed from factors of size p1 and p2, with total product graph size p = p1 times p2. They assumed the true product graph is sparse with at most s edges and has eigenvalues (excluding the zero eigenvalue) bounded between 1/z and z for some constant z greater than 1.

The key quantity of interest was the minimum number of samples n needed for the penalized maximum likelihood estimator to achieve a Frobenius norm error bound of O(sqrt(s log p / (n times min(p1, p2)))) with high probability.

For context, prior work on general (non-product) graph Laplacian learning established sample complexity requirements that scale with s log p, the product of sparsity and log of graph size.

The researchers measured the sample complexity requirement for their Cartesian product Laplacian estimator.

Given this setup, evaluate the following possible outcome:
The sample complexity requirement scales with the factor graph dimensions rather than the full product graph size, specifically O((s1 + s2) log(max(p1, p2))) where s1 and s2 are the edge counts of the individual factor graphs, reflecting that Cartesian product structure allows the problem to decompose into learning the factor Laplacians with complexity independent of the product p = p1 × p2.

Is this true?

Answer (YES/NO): NO